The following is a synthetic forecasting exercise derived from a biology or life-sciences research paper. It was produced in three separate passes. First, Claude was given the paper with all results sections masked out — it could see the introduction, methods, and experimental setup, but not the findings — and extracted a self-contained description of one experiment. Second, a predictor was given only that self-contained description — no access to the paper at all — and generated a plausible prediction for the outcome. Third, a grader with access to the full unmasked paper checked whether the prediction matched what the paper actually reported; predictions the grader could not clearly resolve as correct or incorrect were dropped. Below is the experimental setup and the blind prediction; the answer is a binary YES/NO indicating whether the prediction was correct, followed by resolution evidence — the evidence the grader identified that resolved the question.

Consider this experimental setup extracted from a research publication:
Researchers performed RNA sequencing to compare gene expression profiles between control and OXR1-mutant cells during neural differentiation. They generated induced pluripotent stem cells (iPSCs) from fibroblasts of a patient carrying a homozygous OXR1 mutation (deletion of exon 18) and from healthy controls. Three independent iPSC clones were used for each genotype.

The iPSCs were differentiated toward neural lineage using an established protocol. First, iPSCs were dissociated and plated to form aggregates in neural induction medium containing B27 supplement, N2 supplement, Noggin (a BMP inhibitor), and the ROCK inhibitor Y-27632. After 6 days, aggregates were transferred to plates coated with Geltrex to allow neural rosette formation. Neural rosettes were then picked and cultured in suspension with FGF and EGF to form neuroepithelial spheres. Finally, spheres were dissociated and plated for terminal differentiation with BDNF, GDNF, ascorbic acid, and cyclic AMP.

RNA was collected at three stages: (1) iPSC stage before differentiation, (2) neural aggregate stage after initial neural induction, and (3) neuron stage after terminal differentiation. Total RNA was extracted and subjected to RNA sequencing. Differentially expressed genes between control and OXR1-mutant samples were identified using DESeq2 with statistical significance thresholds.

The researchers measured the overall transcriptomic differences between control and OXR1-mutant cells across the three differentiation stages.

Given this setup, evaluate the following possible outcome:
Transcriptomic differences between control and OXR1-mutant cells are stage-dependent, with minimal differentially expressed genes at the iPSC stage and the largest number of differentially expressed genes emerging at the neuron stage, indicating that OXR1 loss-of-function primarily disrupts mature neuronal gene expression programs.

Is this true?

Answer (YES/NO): YES